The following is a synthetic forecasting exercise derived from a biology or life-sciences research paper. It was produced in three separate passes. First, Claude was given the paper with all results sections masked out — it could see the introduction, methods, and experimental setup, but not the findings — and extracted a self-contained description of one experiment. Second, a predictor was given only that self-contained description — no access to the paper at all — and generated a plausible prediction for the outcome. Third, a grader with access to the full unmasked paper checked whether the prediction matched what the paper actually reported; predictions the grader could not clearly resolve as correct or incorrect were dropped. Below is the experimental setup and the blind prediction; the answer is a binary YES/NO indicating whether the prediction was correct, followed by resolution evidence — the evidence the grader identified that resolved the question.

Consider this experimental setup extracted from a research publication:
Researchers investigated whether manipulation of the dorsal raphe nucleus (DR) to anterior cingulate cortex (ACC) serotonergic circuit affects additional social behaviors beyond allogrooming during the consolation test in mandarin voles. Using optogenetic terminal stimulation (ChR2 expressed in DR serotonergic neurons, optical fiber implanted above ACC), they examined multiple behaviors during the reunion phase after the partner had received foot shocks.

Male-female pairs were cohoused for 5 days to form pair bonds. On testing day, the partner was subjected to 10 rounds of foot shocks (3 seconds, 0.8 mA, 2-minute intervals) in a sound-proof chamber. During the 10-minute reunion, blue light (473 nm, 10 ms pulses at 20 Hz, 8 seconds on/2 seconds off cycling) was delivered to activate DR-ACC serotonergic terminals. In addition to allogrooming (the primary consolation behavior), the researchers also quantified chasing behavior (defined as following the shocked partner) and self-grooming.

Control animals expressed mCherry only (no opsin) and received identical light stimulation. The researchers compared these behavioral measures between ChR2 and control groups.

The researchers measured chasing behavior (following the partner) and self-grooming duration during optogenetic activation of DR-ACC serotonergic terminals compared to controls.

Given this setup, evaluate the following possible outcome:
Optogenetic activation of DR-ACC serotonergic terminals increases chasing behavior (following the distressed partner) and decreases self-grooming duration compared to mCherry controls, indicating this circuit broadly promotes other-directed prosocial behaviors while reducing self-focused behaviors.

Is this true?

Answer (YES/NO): NO